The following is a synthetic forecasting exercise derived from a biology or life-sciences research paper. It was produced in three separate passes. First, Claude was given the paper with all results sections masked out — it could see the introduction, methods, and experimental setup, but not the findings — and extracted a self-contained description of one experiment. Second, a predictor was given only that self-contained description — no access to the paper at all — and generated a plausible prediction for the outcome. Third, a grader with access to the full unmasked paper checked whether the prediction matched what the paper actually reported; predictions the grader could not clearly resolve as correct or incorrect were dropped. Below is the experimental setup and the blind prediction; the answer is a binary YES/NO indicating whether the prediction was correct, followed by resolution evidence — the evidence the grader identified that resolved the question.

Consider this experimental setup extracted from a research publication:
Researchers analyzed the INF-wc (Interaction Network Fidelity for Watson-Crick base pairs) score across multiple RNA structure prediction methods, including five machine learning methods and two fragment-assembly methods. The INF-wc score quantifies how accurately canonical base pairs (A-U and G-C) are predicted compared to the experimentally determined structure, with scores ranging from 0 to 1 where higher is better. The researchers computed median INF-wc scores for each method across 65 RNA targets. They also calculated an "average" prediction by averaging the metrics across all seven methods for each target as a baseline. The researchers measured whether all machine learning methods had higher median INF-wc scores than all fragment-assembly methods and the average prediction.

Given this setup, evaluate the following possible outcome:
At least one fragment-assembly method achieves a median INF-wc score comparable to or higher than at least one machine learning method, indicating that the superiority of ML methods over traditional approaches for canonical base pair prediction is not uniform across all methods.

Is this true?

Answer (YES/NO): YES